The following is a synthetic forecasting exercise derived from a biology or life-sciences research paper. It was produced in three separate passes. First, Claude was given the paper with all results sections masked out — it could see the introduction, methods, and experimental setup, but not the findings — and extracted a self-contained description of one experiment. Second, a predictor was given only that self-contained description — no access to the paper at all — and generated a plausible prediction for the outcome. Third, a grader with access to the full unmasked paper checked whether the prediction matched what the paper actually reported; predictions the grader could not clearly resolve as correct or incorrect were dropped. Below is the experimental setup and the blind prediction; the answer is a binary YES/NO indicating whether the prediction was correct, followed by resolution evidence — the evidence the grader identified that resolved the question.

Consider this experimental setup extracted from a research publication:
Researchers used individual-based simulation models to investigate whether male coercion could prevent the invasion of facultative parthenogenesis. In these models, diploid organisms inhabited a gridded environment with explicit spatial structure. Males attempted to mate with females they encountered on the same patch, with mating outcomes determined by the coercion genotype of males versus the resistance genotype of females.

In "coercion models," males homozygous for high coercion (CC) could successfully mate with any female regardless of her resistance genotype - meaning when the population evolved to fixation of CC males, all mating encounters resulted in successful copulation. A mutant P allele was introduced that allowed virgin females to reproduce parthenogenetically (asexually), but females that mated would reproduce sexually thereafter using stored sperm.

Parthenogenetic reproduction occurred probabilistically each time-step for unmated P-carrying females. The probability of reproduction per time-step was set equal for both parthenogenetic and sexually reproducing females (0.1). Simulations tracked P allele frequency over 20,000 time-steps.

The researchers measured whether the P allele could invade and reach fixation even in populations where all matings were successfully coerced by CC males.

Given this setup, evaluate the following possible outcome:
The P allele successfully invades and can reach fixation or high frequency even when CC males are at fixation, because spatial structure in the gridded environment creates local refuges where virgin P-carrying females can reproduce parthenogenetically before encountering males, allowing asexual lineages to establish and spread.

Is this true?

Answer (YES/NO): YES